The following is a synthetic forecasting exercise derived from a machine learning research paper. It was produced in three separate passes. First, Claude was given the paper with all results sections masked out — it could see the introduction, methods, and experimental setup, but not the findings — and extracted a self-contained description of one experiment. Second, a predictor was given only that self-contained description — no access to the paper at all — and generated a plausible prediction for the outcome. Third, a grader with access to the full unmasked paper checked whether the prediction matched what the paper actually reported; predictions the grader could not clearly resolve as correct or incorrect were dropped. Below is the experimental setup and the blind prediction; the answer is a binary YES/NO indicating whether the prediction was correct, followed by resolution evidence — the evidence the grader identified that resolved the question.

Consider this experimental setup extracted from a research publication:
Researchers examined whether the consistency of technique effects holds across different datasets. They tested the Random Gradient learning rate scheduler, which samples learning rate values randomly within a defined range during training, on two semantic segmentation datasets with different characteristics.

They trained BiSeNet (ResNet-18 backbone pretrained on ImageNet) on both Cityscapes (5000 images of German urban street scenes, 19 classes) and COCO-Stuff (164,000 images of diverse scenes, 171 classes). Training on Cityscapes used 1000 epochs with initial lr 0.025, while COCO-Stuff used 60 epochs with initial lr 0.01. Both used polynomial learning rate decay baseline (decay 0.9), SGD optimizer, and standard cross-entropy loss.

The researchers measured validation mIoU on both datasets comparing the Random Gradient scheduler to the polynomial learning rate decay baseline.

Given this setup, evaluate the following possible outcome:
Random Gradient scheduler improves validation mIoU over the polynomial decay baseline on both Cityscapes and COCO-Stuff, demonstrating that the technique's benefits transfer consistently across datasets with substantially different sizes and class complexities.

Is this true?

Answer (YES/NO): NO